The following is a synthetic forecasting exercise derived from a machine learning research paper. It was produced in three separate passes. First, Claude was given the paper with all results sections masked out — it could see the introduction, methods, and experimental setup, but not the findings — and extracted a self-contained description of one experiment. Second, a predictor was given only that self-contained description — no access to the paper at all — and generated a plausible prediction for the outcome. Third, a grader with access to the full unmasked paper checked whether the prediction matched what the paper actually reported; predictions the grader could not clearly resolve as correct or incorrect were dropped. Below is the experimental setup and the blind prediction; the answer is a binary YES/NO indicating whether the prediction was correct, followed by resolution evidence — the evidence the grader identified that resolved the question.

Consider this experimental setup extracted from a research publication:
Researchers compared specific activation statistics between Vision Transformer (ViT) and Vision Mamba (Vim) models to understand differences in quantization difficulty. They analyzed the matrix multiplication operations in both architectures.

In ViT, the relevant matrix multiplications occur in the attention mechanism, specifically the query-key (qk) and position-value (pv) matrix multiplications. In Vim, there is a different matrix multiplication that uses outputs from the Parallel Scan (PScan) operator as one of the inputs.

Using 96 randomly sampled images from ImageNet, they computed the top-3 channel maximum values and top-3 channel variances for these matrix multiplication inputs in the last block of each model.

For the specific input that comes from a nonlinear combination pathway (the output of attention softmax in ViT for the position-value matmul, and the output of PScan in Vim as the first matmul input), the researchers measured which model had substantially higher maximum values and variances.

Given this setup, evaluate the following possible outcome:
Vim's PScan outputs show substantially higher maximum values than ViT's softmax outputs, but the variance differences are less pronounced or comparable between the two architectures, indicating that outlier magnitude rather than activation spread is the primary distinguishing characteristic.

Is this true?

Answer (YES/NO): NO